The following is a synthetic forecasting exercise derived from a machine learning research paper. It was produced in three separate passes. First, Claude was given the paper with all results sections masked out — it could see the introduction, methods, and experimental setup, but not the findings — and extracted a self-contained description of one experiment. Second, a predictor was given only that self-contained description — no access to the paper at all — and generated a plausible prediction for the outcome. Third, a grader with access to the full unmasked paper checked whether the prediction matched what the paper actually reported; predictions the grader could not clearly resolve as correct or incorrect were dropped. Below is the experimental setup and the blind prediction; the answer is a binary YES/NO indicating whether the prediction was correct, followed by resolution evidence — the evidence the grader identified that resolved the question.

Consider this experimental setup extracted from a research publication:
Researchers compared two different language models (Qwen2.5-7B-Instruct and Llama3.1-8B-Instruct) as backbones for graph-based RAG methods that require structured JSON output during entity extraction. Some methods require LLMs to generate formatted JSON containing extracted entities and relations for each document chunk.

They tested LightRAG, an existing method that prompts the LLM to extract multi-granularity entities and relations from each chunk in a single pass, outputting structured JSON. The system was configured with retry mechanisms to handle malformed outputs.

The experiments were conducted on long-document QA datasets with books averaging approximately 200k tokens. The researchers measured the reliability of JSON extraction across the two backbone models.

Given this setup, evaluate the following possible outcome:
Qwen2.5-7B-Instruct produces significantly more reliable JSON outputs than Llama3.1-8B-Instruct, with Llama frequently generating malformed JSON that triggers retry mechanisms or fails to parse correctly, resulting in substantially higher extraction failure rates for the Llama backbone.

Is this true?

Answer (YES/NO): YES